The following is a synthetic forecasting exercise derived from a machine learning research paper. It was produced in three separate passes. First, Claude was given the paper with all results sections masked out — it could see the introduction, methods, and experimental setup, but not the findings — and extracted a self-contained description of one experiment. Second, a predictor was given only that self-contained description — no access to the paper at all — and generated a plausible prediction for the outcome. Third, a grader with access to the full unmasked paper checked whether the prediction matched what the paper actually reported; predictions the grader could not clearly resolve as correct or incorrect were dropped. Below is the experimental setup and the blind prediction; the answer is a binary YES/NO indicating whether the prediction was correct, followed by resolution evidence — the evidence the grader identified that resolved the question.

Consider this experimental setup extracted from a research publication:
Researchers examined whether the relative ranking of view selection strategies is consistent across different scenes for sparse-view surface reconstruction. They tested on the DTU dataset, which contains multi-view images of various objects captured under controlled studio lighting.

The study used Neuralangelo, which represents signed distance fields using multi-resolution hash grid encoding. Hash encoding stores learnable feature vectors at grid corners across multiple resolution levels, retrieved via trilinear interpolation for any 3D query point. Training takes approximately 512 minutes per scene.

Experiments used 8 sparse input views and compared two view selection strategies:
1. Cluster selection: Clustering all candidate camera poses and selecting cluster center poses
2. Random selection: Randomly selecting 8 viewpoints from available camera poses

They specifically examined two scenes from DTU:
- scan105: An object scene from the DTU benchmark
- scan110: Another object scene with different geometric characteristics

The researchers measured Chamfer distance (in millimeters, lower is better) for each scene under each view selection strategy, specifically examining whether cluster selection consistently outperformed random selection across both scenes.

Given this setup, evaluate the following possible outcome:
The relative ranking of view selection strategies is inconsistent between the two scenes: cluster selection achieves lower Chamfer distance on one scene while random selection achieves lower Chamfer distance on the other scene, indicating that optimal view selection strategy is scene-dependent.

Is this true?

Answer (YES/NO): YES